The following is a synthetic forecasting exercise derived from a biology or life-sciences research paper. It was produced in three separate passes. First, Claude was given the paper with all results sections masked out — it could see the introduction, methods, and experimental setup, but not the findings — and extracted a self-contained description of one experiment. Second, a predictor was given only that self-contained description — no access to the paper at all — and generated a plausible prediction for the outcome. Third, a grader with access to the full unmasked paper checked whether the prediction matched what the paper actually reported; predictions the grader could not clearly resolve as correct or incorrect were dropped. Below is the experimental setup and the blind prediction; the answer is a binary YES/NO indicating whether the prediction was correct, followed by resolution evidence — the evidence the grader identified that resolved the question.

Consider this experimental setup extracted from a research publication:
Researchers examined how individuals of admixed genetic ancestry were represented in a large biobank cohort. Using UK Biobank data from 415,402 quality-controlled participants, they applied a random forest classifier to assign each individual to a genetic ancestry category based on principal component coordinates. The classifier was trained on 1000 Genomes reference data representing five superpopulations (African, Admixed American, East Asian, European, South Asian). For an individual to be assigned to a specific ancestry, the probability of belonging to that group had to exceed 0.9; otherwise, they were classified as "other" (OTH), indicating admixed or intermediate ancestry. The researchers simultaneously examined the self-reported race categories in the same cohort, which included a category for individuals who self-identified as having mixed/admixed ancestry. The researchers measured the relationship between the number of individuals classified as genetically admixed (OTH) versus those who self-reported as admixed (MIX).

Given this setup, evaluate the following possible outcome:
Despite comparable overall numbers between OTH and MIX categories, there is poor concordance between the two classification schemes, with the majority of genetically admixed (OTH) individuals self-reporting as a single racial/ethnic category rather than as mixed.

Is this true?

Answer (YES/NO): NO